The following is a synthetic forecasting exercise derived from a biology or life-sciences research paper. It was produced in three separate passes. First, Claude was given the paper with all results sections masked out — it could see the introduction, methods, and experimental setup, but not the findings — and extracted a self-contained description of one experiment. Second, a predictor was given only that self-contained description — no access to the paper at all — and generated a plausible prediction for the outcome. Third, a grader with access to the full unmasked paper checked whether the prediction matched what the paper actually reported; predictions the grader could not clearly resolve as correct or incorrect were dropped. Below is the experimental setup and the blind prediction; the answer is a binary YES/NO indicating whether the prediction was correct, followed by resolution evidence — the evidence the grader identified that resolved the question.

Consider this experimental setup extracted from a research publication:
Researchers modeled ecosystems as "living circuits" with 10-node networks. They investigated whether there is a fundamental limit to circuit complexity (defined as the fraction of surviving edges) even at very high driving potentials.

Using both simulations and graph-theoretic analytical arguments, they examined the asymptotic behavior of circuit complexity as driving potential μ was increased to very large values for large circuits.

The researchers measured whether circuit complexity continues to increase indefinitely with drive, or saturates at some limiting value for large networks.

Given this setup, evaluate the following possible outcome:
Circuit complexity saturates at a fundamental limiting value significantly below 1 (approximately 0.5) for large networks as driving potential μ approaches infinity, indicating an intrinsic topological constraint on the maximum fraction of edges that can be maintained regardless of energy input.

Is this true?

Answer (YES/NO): NO